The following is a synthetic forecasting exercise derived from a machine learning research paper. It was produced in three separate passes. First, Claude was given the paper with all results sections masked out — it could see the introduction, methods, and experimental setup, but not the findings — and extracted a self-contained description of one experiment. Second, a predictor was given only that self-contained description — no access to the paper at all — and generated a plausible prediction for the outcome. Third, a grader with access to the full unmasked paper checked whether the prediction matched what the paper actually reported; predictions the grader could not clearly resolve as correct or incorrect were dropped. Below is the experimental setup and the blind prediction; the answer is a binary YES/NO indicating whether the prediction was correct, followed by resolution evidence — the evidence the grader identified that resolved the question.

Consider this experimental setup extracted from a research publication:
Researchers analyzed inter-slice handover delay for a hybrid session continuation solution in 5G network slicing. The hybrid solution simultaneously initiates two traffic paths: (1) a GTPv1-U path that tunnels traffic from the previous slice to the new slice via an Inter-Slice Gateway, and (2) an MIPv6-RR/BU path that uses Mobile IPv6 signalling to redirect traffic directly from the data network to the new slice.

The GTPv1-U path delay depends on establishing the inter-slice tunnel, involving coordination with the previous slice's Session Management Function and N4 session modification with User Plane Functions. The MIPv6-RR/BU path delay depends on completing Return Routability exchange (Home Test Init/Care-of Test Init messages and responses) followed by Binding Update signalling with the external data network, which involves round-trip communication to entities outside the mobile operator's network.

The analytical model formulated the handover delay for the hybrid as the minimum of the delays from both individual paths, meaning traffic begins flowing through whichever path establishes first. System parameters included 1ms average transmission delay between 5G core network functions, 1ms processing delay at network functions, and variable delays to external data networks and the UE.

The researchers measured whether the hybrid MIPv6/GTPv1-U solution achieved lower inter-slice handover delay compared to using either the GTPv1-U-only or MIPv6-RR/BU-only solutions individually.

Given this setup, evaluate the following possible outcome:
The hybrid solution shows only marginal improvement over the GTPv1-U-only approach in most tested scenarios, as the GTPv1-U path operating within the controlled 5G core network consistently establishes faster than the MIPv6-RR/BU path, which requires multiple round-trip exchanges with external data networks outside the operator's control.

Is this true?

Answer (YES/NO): YES